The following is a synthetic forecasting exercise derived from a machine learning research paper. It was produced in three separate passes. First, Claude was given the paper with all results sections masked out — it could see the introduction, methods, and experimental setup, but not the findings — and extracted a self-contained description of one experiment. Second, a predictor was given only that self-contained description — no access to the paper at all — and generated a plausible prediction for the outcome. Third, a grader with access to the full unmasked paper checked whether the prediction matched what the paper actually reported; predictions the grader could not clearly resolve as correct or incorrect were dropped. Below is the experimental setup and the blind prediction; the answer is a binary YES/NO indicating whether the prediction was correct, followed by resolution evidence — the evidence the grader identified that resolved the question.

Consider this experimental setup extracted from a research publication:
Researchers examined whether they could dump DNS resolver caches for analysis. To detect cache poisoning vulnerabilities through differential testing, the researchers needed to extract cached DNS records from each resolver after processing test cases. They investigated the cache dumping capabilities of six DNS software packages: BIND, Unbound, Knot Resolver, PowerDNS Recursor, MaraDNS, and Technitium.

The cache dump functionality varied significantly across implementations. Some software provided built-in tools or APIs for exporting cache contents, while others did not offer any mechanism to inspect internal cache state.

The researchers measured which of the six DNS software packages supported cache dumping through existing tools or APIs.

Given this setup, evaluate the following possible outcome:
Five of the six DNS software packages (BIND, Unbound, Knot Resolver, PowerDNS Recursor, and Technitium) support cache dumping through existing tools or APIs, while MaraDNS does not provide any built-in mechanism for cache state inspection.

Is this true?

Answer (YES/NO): NO